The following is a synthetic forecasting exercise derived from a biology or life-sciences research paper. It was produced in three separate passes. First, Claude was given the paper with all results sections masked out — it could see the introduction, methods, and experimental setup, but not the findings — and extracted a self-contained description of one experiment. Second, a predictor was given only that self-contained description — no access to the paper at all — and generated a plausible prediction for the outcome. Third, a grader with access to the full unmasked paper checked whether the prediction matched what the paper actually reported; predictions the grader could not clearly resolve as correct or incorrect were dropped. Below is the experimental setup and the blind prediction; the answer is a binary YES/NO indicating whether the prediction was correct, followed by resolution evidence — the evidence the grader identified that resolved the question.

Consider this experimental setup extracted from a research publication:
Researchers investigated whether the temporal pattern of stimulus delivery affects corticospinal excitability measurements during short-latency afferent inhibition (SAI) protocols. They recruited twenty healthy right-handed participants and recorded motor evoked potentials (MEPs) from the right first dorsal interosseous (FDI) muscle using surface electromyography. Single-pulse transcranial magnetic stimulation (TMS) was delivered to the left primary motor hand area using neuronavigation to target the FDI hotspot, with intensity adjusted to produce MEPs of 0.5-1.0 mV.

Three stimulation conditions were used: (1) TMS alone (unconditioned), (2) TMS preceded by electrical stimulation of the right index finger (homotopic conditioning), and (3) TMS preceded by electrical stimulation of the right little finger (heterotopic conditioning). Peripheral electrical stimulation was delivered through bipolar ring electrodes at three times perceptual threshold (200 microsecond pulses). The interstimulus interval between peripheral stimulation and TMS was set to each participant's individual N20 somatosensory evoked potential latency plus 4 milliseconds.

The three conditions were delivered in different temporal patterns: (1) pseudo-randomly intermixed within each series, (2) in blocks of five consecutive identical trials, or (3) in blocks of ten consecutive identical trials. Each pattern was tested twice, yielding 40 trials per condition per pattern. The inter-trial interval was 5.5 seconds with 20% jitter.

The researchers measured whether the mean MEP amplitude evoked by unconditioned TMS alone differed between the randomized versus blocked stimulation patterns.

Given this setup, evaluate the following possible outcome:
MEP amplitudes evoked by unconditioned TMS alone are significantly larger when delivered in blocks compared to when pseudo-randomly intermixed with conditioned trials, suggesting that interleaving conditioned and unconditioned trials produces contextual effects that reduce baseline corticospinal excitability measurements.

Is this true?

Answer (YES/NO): YES